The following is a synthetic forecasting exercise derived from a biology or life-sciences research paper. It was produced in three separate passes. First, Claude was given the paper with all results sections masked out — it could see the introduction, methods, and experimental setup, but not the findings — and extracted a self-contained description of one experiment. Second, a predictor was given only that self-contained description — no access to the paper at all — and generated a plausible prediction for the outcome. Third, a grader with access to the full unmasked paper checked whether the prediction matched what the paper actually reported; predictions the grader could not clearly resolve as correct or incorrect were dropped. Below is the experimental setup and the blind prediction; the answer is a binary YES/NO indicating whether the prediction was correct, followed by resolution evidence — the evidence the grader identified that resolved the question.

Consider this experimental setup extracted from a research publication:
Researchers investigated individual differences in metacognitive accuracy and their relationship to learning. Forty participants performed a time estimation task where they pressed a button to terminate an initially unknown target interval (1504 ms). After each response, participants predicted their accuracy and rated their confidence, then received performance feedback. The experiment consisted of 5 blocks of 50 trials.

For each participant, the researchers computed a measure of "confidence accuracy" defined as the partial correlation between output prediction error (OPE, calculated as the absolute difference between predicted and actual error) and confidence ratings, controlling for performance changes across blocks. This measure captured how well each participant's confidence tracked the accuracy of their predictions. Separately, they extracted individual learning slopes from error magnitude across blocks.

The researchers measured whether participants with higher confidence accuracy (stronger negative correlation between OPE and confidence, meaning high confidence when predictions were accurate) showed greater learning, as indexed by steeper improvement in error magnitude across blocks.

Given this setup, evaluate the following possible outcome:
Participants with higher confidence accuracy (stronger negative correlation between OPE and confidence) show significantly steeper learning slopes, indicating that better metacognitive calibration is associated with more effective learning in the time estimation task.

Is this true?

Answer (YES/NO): YES